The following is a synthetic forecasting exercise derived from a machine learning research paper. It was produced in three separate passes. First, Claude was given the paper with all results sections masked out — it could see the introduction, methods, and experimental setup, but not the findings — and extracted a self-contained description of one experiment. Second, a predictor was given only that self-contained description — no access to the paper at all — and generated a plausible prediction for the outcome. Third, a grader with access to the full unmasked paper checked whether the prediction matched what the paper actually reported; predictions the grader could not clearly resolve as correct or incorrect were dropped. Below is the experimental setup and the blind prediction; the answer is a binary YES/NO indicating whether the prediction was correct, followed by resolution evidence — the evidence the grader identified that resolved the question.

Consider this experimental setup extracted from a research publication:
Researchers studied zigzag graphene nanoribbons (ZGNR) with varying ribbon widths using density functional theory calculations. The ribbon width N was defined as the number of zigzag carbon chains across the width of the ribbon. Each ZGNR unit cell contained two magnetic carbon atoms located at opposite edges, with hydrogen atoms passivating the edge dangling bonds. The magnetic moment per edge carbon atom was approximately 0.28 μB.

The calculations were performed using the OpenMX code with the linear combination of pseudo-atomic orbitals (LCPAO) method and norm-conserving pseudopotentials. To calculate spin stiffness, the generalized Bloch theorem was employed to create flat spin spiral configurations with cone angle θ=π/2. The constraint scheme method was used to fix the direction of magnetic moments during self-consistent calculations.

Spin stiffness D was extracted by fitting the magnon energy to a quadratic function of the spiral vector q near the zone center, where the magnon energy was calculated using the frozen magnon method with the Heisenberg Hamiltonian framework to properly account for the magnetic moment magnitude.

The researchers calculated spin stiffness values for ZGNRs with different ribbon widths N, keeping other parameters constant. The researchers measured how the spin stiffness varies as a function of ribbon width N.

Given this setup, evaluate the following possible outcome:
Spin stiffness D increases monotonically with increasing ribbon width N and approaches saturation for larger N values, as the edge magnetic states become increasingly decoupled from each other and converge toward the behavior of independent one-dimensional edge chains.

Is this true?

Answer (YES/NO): NO